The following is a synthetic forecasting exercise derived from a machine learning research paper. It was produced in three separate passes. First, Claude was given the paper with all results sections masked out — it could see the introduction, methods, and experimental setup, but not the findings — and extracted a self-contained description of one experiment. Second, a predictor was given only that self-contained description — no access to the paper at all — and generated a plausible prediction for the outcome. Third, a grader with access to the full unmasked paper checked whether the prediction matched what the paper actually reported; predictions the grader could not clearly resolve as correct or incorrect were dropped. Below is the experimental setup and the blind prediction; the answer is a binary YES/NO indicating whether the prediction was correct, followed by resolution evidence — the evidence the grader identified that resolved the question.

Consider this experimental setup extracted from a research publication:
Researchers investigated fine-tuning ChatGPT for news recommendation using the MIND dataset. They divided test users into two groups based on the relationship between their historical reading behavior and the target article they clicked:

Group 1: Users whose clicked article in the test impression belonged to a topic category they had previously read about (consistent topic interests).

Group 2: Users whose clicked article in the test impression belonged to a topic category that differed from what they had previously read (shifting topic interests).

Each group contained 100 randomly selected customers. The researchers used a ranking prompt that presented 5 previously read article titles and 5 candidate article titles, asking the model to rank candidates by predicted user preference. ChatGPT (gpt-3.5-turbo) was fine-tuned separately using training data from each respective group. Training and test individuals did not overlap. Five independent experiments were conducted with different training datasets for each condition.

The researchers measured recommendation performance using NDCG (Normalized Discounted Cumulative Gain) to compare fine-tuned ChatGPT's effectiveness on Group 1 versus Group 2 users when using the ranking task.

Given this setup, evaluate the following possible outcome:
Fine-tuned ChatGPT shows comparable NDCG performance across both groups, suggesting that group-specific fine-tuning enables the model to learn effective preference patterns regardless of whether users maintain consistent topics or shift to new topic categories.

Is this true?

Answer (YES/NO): NO